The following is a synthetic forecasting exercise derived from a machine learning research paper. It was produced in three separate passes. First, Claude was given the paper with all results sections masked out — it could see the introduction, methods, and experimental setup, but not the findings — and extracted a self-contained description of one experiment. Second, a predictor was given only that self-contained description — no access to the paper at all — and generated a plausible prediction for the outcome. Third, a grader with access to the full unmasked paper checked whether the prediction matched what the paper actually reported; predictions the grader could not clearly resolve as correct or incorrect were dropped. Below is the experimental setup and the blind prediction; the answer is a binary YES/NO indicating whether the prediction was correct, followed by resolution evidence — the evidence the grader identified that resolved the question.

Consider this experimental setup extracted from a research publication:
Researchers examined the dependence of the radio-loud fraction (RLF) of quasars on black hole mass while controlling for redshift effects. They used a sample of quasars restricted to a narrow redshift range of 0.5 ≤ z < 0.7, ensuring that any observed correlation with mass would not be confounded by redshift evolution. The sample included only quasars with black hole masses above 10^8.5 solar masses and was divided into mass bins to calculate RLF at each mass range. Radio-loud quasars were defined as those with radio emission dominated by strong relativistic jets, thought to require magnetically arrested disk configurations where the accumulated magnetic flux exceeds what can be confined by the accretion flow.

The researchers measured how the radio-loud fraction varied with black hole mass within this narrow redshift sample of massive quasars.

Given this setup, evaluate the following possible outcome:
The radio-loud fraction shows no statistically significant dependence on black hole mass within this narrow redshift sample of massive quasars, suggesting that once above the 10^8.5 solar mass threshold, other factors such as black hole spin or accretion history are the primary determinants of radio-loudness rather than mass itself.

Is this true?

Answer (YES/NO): NO